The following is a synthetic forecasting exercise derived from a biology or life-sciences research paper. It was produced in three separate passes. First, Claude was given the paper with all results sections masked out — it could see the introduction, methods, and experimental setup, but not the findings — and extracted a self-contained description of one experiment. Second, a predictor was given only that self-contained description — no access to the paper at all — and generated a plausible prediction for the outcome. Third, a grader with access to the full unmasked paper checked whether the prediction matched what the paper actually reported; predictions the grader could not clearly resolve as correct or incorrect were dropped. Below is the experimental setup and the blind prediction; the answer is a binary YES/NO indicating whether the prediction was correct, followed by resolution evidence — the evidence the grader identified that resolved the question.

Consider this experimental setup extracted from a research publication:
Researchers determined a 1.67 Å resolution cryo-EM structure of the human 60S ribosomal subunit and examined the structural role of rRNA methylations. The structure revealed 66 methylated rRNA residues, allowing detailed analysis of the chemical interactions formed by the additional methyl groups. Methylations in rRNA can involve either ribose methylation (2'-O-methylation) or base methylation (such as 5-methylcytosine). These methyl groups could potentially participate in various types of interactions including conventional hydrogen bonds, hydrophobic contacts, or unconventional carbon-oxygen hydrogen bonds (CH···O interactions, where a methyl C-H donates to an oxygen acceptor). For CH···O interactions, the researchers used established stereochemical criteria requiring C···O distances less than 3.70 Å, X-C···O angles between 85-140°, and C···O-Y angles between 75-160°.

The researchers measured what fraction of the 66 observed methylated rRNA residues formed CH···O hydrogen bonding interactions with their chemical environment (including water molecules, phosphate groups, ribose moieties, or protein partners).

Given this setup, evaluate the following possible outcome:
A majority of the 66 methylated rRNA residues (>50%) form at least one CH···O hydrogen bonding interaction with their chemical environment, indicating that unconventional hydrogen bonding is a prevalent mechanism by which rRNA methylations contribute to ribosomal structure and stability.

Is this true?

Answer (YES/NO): YES